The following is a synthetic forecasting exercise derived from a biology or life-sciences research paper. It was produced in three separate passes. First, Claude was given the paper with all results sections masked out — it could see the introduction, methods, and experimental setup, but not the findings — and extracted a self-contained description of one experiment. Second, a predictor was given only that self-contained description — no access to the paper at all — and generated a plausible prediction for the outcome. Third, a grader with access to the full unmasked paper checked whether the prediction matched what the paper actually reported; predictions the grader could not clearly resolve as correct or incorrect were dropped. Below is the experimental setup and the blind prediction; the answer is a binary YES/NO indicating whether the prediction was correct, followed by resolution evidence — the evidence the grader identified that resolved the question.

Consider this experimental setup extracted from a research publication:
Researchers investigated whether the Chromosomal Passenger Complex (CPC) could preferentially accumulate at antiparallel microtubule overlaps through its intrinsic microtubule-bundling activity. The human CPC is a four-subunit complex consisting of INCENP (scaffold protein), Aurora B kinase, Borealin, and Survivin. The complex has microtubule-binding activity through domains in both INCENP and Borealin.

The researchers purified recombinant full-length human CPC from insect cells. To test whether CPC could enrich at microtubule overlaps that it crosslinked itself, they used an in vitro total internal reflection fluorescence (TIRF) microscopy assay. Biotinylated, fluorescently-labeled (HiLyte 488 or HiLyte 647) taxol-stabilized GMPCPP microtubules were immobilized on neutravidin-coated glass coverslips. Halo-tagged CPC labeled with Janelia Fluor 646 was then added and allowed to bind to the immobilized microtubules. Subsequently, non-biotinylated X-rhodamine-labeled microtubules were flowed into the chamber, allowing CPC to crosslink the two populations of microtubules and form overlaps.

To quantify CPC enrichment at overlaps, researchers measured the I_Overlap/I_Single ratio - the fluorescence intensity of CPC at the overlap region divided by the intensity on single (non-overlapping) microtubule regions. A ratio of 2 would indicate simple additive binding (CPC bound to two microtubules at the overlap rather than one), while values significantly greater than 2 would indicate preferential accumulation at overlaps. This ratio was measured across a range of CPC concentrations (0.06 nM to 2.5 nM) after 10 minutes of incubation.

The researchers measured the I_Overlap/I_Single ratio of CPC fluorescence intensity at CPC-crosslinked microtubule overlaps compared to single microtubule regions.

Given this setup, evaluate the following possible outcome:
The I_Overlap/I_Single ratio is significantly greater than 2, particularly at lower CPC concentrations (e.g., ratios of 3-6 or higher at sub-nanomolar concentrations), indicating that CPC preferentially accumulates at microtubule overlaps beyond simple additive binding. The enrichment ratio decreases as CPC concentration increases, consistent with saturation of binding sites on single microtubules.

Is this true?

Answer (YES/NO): NO